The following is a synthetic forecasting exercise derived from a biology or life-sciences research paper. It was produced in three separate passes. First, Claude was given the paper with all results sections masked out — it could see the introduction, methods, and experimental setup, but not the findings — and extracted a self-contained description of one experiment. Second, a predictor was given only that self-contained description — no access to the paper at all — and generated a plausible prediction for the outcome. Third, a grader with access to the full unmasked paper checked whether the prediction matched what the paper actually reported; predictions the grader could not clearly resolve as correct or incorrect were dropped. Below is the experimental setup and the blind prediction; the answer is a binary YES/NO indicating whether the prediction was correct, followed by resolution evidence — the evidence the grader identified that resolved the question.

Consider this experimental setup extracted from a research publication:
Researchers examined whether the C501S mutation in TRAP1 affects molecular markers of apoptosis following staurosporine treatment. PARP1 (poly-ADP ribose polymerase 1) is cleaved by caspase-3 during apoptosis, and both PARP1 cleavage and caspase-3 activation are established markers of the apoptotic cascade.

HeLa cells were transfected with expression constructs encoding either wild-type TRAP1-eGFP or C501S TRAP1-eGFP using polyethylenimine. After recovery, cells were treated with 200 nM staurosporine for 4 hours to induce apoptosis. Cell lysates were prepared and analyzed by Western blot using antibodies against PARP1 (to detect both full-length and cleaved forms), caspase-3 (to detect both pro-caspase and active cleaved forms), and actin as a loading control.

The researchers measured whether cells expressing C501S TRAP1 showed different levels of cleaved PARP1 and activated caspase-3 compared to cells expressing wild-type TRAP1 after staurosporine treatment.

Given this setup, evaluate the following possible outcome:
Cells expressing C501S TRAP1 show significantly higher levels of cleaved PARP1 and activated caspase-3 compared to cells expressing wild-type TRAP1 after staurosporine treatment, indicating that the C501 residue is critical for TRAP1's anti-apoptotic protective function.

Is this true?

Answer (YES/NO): NO